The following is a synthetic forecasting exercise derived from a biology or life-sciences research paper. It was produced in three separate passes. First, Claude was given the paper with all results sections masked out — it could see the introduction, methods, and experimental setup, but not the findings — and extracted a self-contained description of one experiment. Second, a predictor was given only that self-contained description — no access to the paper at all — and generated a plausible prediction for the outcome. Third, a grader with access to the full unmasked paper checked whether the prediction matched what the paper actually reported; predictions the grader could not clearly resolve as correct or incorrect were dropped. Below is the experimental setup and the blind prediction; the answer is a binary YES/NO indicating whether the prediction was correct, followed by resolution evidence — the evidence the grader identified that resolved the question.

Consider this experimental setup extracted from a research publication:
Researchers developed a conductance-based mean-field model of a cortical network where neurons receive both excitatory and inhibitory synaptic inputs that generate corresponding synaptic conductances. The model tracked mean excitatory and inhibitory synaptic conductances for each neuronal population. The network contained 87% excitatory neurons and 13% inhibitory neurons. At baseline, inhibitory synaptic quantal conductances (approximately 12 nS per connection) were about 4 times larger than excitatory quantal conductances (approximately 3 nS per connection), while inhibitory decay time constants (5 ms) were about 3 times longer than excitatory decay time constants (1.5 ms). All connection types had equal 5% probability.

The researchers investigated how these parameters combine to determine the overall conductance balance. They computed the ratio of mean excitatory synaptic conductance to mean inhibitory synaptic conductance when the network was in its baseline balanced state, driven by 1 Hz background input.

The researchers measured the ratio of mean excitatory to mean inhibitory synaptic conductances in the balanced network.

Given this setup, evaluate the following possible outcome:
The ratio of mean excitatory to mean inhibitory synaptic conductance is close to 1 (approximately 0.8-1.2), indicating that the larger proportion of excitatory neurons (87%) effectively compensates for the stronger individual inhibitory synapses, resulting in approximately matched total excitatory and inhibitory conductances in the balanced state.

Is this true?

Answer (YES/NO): NO